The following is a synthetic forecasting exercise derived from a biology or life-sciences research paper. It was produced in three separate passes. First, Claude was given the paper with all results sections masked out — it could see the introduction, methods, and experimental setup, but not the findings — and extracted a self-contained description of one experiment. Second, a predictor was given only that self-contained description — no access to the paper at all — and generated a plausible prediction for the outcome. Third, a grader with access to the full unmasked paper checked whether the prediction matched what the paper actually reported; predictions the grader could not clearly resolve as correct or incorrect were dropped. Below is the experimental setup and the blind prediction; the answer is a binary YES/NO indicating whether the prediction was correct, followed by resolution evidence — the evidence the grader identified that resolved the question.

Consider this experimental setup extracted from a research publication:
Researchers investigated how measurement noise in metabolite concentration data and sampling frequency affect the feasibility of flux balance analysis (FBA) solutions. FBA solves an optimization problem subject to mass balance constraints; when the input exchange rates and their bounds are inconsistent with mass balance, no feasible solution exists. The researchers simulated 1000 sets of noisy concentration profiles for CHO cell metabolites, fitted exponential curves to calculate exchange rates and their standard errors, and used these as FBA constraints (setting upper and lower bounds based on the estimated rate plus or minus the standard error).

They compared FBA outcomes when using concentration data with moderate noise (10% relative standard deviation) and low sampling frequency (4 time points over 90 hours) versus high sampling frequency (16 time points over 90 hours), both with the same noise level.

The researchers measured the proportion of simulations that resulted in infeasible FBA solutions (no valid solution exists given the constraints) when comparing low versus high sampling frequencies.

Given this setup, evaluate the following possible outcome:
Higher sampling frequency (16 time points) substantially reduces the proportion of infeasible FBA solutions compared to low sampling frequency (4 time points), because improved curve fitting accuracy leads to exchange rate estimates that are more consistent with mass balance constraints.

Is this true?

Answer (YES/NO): YES